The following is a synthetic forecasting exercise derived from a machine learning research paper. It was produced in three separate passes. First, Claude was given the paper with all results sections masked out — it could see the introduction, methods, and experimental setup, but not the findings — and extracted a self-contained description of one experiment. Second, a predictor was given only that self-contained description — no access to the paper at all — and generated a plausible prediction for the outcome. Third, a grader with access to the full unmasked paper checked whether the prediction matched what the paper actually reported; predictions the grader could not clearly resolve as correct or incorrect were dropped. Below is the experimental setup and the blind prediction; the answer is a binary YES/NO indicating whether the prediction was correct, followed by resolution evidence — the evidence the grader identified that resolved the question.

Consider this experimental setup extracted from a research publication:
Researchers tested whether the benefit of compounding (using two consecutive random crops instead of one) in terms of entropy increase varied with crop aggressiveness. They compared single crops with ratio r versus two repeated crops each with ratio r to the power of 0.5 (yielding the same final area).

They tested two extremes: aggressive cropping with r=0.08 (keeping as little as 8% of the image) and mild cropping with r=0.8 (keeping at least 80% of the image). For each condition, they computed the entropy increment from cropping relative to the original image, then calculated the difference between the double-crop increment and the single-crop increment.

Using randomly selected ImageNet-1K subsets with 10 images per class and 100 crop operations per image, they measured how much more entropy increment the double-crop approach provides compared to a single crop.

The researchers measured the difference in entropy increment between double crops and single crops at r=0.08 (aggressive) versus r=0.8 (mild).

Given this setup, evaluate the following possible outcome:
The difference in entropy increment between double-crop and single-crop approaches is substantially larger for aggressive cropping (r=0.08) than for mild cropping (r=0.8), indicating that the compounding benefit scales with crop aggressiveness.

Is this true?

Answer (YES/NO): YES